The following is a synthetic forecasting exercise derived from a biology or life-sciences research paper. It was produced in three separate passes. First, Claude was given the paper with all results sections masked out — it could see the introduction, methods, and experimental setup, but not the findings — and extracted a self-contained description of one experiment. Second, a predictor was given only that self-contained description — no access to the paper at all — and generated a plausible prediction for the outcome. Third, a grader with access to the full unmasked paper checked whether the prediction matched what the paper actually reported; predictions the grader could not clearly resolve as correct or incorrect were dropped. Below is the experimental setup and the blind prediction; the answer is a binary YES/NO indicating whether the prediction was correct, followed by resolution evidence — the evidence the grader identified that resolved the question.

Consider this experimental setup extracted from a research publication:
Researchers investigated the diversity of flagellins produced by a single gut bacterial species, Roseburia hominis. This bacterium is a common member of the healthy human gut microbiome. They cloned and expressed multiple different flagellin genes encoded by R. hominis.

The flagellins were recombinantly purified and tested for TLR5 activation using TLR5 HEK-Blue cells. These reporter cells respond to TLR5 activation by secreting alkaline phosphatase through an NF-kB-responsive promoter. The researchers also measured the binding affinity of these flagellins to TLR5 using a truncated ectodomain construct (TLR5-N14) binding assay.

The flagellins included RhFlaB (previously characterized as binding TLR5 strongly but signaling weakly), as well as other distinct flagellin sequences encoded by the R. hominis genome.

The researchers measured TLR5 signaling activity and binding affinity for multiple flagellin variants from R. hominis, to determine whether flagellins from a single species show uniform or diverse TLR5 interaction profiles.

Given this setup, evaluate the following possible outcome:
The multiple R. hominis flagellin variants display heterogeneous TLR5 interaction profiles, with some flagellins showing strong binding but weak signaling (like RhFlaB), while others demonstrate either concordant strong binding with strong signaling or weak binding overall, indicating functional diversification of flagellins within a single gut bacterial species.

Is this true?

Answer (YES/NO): YES